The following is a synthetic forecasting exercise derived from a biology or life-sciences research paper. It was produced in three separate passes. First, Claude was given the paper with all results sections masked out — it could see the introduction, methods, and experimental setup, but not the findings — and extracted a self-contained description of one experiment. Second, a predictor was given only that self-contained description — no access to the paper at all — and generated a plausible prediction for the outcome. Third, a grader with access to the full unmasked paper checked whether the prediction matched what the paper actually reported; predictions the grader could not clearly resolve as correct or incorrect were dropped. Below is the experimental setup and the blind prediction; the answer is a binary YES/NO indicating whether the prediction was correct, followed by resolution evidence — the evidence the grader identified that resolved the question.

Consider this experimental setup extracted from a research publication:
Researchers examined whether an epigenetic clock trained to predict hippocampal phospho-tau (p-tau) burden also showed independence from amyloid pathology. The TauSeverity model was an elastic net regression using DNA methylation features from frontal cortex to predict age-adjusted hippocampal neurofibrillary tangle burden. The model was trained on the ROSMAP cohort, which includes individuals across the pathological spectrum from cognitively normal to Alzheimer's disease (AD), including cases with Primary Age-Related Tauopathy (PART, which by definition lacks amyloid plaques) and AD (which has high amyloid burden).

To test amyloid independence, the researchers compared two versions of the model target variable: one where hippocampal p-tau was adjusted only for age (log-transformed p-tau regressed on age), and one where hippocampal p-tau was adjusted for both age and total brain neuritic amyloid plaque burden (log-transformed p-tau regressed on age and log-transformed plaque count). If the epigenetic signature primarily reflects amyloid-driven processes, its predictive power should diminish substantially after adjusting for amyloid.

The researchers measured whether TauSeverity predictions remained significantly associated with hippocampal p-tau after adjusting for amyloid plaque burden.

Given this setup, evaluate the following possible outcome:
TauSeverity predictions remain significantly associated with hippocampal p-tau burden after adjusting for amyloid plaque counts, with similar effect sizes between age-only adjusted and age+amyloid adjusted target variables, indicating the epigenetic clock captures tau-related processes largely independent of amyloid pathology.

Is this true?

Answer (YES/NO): YES